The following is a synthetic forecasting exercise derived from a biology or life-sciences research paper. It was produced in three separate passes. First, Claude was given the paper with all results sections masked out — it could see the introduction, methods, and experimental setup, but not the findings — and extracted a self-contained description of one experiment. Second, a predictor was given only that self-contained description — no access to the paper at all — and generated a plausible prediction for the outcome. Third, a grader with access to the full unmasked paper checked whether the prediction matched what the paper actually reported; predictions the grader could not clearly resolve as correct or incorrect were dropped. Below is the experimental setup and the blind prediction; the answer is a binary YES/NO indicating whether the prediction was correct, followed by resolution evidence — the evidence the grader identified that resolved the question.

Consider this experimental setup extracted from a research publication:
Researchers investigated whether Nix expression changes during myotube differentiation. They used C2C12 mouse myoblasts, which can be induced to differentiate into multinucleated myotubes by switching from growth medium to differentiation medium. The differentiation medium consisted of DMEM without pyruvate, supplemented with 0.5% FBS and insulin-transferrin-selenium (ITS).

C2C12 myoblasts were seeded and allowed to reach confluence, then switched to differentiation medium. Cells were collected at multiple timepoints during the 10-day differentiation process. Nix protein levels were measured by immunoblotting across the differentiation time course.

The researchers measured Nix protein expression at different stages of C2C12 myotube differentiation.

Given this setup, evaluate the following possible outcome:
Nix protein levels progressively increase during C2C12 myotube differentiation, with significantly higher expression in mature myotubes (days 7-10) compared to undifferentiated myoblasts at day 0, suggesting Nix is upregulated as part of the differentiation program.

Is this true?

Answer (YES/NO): YES